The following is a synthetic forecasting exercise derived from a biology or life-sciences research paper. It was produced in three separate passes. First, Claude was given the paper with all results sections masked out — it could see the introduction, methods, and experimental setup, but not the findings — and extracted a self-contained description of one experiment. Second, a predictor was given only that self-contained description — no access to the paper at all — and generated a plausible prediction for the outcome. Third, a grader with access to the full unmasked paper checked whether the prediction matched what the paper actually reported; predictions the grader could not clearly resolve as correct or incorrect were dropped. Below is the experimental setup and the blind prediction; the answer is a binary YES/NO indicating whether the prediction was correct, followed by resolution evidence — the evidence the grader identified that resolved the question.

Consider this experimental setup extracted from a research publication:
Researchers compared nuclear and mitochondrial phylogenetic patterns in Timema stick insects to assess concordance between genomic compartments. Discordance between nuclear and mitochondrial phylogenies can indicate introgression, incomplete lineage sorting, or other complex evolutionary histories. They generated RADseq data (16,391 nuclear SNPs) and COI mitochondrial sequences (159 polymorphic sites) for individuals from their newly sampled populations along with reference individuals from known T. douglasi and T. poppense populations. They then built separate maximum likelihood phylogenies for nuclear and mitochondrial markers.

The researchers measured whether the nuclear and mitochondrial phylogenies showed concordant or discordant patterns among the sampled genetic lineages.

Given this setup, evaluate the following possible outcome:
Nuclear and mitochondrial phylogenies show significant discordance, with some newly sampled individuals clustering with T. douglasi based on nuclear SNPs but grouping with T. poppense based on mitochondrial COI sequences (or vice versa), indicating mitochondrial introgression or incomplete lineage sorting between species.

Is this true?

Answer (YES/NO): YES